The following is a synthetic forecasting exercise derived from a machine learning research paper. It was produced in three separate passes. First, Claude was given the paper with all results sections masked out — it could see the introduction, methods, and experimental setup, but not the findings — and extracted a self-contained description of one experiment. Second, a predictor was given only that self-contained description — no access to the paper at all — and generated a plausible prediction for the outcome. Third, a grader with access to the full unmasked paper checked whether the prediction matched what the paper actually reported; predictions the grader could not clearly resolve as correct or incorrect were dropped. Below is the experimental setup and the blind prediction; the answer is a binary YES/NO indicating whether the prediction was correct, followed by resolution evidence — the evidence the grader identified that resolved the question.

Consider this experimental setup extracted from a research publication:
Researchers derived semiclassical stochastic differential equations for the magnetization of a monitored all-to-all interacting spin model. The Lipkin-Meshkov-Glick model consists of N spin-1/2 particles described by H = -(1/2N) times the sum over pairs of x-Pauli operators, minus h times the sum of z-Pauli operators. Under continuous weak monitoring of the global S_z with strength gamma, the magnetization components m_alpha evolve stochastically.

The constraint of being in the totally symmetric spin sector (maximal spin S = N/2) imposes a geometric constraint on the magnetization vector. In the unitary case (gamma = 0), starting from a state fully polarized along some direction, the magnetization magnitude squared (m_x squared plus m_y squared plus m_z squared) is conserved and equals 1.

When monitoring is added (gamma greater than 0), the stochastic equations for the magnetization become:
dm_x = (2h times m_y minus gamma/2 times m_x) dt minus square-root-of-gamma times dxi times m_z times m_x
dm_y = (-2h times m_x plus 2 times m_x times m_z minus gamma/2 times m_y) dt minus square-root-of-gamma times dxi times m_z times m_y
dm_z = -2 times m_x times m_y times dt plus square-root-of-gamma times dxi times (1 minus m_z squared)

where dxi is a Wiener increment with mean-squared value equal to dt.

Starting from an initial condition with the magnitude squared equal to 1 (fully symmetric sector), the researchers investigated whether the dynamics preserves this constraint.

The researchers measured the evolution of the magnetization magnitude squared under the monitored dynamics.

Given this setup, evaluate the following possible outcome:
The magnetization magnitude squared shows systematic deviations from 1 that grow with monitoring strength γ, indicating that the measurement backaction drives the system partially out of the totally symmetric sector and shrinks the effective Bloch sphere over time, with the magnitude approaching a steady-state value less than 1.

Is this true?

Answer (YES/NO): NO